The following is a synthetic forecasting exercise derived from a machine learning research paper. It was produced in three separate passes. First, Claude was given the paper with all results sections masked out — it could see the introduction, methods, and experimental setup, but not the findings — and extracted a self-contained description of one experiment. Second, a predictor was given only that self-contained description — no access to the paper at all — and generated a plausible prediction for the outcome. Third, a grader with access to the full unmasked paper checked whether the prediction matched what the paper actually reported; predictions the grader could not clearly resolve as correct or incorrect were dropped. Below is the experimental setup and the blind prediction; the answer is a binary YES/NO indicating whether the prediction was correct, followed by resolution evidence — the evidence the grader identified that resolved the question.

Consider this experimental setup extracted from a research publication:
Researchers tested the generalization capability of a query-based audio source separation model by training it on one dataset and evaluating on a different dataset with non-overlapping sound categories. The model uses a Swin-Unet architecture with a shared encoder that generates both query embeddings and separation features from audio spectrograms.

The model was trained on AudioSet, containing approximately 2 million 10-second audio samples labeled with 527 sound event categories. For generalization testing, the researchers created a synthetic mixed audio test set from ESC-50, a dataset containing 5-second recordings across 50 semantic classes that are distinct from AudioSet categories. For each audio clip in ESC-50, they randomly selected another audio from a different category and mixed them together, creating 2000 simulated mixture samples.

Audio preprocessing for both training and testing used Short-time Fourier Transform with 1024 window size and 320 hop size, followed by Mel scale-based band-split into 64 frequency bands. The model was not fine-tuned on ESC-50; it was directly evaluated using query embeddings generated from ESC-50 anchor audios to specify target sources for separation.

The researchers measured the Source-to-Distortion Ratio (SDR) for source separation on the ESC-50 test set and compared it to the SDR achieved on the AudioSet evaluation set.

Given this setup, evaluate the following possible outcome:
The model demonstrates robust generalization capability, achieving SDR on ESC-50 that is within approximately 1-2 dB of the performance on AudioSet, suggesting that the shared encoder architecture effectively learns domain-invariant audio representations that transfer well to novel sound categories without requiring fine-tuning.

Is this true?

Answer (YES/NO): NO